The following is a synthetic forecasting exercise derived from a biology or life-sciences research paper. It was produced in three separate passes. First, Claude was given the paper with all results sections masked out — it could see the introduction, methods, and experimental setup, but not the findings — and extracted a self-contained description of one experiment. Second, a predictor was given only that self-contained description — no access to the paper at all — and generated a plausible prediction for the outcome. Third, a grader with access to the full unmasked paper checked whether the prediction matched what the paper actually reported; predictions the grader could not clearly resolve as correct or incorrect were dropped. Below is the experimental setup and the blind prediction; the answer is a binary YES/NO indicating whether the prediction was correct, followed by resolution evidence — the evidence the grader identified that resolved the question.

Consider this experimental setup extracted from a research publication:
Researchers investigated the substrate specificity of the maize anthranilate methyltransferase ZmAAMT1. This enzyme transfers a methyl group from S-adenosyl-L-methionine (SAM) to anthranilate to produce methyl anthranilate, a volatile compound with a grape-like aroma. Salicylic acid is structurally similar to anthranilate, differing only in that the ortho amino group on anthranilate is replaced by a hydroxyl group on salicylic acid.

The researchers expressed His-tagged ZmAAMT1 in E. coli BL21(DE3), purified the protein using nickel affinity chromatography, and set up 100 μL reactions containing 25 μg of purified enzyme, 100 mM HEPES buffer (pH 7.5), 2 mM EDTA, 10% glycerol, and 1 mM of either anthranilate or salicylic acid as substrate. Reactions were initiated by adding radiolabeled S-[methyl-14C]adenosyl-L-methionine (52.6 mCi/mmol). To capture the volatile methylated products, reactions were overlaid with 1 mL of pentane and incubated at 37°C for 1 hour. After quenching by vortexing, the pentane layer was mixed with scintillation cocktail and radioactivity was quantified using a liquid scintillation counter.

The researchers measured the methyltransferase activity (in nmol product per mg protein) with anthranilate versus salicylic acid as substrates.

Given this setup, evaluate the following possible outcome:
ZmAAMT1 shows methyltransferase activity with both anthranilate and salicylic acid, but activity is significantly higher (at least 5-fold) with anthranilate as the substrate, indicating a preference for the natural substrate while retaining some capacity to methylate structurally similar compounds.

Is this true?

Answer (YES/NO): YES